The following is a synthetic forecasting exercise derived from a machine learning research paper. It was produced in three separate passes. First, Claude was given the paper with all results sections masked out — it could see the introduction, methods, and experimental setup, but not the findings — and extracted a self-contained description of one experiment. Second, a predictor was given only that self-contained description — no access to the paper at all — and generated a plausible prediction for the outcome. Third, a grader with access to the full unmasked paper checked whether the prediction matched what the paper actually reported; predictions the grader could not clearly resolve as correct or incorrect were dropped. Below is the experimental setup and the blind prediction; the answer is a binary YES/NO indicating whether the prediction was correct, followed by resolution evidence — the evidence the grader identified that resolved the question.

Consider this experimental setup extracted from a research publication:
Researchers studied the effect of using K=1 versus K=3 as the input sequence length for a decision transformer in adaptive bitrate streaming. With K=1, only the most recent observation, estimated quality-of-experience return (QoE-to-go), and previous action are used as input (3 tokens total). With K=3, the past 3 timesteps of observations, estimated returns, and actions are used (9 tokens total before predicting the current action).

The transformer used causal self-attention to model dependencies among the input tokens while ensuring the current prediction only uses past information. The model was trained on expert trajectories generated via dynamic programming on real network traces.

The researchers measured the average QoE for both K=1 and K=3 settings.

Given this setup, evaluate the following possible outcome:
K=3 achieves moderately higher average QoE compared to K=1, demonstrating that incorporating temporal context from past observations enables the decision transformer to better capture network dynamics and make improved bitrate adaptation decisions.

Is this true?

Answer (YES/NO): NO